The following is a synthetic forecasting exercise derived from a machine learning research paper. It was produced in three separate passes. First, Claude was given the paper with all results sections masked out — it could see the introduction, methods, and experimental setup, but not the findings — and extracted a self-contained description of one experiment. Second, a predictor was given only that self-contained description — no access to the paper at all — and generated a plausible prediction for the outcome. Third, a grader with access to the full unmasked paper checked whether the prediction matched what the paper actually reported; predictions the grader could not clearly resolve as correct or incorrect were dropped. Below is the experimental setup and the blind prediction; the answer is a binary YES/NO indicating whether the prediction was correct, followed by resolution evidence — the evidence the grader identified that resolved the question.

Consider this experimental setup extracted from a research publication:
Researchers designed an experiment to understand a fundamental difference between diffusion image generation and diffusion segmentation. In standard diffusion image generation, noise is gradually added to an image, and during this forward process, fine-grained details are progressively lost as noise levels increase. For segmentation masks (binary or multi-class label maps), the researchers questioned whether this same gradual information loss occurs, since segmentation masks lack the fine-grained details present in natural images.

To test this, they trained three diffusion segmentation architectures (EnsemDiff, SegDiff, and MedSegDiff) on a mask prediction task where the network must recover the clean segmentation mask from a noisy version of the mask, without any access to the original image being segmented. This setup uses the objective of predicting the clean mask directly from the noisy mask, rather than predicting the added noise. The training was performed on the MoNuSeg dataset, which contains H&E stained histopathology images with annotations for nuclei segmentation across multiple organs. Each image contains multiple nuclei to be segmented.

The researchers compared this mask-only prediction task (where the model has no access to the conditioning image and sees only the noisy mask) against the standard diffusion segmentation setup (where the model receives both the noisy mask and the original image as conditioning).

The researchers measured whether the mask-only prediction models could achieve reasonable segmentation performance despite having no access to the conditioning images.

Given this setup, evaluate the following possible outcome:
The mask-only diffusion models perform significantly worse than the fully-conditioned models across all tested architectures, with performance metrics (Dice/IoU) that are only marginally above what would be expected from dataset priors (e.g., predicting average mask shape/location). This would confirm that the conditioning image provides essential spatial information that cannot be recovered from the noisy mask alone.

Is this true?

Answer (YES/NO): NO